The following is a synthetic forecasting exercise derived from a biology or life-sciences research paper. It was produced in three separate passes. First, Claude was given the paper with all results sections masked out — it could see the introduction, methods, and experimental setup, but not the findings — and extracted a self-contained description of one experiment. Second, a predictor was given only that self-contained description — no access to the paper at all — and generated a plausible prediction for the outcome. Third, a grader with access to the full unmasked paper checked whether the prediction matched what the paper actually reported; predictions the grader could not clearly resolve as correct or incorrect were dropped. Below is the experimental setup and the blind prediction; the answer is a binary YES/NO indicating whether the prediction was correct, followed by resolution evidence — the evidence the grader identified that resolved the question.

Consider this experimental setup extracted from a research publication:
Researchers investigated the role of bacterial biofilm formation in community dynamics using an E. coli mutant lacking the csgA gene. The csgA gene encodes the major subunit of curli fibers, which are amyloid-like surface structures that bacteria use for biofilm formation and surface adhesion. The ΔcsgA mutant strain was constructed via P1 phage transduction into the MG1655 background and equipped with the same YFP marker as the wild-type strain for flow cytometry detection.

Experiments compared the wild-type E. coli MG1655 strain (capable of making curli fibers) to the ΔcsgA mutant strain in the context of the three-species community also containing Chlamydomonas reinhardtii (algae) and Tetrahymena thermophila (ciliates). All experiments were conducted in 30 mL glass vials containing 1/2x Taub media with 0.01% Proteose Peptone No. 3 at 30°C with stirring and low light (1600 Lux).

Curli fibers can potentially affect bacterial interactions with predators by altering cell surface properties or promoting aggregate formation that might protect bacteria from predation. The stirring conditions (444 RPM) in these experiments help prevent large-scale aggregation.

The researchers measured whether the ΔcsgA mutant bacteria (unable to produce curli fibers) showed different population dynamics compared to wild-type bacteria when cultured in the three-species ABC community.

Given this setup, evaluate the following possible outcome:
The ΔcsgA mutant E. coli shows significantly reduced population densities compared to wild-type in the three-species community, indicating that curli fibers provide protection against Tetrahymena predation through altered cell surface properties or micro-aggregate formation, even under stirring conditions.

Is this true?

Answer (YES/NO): NO